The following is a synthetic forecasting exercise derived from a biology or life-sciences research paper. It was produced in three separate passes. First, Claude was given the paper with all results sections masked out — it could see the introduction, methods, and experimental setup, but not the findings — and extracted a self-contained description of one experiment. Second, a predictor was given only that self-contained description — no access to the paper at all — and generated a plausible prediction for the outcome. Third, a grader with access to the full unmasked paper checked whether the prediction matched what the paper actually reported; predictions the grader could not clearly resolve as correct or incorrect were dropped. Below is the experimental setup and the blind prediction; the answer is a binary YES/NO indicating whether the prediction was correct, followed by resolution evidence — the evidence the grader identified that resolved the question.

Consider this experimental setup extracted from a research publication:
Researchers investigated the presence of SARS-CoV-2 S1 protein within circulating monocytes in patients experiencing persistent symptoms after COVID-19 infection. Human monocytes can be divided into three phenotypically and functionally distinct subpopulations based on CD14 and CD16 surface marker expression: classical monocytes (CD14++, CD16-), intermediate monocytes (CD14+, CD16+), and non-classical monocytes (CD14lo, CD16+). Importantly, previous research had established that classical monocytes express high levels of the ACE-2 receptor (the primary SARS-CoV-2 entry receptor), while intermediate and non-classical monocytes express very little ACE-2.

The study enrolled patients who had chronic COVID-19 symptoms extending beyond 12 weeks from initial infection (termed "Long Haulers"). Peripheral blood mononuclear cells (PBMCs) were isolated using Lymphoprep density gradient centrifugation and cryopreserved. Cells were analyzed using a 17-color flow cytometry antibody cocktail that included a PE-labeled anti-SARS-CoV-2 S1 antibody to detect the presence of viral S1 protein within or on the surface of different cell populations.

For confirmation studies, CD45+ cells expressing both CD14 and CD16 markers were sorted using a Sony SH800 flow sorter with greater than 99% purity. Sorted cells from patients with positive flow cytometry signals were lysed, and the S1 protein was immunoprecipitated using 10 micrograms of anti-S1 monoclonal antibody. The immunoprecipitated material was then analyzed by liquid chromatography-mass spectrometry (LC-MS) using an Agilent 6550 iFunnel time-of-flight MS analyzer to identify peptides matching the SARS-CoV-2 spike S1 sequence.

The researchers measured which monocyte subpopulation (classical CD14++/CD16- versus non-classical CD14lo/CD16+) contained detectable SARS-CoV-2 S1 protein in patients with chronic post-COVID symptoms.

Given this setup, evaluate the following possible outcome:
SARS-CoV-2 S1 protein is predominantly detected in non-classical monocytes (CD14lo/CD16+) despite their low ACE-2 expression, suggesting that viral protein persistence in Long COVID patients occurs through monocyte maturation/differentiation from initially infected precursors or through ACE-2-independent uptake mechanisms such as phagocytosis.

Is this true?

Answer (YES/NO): YES